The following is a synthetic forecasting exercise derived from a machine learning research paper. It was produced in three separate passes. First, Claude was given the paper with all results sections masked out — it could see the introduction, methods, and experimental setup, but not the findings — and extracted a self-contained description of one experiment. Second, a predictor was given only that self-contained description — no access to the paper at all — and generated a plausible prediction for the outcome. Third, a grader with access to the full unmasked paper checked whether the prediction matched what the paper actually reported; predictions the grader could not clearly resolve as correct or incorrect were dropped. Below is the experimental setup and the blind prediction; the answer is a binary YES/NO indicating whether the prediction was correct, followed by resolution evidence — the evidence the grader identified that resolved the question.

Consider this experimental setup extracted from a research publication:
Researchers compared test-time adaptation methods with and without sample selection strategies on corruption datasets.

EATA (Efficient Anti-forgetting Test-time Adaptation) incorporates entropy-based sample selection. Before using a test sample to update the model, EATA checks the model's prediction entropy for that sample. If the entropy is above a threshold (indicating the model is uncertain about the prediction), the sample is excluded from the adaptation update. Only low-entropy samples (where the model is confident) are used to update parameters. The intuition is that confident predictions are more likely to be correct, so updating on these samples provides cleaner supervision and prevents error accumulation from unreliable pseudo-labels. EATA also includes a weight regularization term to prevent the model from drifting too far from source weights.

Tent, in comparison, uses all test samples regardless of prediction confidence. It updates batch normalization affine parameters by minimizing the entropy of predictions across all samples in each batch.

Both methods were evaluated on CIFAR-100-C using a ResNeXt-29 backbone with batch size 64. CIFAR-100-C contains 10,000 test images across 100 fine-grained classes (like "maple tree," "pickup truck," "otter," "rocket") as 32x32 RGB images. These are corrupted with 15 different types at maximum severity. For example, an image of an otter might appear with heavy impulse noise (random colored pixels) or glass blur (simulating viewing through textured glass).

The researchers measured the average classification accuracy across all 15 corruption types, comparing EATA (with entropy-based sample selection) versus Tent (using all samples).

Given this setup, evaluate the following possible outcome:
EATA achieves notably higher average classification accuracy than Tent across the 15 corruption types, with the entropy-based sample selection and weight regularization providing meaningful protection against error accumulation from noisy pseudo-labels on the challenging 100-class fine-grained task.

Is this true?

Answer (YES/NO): YES